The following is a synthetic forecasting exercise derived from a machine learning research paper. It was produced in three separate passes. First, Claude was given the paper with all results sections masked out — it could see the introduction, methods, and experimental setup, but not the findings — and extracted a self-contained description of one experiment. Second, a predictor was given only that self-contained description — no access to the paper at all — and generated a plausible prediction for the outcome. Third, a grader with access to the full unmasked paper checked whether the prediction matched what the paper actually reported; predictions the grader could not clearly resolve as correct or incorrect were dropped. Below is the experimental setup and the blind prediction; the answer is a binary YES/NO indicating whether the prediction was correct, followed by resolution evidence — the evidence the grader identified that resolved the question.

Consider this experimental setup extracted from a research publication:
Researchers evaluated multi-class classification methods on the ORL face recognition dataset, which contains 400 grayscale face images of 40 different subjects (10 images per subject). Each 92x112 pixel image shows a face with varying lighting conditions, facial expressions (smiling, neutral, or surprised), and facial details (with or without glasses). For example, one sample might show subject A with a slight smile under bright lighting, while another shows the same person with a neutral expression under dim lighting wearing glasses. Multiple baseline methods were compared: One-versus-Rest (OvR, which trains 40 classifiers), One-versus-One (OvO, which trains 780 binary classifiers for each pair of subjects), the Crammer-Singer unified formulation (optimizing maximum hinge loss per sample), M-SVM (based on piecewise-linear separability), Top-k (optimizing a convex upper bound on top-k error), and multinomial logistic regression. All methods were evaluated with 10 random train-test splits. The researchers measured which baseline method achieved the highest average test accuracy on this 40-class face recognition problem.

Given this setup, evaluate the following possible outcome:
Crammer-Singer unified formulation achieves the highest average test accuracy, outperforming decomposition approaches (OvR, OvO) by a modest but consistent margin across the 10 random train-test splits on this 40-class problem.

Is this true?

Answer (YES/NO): NO